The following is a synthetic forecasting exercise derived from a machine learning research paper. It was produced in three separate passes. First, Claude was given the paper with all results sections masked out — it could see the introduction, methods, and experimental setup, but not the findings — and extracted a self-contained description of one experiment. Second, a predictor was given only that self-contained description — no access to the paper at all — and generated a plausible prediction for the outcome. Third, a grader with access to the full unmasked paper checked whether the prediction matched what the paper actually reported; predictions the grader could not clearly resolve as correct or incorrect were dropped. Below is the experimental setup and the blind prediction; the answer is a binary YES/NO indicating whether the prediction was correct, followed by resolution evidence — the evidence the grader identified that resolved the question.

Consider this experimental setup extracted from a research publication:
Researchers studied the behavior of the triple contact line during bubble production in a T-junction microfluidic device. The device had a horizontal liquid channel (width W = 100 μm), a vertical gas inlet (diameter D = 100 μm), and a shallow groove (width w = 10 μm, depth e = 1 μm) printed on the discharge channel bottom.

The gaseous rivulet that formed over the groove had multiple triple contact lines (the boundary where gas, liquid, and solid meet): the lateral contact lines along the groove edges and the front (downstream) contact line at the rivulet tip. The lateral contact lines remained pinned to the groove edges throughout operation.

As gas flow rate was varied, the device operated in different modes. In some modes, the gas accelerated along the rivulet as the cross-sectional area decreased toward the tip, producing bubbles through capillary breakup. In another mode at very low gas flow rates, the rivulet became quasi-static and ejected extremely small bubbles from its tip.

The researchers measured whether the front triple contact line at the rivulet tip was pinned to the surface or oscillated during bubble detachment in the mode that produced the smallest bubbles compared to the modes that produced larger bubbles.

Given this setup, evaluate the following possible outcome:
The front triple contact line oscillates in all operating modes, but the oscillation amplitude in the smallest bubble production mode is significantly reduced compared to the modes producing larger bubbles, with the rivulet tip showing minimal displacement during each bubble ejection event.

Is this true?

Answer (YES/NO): NO